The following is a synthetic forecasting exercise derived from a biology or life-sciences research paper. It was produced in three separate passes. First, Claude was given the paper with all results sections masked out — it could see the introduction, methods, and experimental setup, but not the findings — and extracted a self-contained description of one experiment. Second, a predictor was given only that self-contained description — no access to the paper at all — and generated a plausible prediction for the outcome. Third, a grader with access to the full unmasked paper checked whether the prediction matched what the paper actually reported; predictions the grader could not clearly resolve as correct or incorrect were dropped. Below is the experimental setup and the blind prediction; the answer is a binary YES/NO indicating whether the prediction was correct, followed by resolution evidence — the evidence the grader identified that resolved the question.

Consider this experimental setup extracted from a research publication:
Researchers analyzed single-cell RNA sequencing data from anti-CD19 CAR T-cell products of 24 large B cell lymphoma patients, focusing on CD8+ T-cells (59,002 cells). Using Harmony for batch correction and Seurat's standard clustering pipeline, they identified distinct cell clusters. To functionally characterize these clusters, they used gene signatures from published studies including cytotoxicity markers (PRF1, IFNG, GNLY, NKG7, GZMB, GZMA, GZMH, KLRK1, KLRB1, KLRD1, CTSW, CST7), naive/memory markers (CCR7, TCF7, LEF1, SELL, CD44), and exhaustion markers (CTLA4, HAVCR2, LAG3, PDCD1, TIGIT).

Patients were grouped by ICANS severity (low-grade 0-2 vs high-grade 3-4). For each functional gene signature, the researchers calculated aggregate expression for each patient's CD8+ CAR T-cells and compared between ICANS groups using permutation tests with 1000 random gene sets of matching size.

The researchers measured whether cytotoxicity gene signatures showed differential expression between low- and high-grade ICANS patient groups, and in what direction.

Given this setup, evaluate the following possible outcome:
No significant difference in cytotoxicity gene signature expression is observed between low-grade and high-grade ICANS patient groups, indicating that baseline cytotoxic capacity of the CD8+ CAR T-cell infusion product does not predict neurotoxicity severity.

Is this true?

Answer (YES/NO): YES